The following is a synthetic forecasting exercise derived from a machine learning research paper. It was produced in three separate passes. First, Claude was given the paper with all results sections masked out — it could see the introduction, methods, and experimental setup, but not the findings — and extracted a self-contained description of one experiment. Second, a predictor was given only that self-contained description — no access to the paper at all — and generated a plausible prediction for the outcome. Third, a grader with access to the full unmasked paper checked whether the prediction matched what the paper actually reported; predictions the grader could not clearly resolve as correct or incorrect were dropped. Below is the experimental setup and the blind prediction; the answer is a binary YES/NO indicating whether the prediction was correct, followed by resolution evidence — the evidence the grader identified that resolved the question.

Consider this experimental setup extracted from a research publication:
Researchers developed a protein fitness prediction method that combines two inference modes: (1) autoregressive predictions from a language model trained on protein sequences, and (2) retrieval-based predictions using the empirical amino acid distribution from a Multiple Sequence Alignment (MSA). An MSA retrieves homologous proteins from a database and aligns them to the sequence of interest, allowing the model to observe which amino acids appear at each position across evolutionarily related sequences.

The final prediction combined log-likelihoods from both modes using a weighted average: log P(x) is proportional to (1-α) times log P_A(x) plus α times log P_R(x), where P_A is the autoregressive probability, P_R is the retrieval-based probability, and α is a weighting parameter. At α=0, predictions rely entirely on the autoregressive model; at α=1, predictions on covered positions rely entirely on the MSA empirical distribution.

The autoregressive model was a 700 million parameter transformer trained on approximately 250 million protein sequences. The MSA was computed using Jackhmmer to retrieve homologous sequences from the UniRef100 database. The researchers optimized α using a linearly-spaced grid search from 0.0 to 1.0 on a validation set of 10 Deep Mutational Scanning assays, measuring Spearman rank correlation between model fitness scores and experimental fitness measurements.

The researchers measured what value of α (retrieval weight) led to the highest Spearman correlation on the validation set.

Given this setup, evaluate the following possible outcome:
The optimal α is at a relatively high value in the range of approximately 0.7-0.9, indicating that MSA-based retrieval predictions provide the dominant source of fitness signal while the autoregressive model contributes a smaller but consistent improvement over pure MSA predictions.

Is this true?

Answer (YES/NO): NO